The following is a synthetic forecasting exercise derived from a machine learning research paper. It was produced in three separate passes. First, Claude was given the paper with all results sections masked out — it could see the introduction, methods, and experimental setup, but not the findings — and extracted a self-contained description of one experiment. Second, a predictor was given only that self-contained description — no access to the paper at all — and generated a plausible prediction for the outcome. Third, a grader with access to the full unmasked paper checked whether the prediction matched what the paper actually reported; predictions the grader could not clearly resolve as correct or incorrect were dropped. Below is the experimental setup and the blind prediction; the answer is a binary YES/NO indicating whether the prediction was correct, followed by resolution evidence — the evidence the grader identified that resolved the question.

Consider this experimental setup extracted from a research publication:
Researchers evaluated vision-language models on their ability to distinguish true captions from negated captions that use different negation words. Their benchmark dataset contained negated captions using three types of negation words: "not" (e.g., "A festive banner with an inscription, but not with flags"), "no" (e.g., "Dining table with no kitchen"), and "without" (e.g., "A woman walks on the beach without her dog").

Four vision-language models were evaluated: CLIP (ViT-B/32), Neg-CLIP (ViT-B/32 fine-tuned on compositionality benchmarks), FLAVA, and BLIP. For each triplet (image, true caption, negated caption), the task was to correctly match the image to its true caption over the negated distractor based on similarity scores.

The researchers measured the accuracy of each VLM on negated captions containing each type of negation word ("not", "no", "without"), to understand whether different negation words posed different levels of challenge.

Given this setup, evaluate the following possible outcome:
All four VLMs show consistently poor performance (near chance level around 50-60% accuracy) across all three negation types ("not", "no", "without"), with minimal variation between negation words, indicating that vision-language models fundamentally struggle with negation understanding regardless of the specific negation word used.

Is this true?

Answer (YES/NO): NO